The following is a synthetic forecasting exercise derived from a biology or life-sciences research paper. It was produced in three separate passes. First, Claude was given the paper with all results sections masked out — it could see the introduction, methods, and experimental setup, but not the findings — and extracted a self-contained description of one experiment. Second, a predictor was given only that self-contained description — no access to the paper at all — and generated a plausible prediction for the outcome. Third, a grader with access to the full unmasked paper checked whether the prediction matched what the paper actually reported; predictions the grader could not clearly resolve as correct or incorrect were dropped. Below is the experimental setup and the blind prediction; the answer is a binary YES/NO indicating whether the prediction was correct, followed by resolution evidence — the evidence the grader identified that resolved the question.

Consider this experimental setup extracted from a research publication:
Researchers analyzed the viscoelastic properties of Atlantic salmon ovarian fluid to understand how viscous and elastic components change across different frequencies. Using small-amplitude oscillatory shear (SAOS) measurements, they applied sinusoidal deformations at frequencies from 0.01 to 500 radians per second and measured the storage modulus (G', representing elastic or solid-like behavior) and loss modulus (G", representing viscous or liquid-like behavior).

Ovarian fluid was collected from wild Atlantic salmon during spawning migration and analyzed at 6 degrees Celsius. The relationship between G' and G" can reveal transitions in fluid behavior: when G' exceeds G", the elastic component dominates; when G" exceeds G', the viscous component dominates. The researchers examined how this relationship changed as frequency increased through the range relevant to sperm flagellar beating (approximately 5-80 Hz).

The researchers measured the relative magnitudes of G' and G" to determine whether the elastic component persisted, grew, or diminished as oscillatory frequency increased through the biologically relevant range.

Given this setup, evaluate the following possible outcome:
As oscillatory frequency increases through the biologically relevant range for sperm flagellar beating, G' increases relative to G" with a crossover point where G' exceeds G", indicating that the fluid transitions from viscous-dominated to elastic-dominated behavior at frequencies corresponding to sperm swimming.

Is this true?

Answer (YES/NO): NO